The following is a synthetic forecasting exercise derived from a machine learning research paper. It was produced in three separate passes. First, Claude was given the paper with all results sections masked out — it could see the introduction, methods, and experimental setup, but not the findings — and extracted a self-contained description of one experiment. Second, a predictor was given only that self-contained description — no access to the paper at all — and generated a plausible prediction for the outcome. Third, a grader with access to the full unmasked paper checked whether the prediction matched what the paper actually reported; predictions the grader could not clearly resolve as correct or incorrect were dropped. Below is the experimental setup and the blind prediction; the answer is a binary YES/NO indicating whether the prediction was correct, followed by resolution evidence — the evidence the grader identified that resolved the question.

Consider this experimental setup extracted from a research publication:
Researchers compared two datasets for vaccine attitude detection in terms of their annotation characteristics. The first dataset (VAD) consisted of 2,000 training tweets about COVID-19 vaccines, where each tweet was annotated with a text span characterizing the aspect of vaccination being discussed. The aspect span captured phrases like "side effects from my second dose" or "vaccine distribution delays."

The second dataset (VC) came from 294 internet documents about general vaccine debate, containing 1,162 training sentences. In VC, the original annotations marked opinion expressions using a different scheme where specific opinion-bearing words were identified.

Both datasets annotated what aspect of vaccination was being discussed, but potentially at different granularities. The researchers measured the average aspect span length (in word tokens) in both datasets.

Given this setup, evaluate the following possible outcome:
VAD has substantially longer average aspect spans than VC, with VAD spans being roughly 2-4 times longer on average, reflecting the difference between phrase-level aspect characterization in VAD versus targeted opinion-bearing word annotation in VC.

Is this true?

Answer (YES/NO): NO